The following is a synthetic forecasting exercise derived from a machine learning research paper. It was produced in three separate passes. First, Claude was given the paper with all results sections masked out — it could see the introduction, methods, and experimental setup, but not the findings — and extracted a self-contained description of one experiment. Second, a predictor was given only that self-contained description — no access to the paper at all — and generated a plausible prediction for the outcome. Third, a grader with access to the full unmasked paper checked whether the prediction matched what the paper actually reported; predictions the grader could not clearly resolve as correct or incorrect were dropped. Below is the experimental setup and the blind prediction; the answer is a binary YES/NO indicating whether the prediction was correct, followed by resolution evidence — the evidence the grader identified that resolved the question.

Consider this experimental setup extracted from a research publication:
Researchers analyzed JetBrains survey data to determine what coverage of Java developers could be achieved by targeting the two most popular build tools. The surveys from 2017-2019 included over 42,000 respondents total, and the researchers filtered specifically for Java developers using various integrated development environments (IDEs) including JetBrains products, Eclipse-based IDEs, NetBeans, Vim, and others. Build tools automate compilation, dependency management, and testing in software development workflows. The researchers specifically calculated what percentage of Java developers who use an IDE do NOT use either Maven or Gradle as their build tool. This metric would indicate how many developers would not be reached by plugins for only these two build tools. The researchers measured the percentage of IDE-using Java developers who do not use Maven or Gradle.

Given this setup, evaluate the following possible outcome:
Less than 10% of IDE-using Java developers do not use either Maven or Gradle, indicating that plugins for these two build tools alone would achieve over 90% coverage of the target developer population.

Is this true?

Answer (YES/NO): YES